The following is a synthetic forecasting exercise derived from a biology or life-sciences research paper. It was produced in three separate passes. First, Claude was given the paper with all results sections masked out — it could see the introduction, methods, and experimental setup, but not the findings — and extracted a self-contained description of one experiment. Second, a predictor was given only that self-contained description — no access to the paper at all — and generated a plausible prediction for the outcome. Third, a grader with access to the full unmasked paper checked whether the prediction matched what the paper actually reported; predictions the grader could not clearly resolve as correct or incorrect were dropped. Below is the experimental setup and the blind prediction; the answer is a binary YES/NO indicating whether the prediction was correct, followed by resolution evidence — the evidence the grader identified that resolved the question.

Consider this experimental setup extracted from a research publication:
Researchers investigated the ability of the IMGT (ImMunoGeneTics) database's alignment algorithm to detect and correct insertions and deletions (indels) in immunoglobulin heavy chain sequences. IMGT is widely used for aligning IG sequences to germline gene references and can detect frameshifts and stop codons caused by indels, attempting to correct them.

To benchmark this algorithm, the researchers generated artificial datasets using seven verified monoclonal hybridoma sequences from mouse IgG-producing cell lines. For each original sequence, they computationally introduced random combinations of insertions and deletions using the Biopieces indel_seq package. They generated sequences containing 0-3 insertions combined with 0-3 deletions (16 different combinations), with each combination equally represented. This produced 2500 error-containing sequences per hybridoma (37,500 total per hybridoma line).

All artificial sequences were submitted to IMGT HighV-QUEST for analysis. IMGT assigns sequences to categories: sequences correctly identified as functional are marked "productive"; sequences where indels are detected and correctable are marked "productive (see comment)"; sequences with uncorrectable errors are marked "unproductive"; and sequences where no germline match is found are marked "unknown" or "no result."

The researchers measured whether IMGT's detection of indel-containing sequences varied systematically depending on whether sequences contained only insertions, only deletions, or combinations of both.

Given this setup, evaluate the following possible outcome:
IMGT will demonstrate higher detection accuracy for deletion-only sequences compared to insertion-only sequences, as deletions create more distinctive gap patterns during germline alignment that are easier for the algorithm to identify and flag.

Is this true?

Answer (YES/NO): NO